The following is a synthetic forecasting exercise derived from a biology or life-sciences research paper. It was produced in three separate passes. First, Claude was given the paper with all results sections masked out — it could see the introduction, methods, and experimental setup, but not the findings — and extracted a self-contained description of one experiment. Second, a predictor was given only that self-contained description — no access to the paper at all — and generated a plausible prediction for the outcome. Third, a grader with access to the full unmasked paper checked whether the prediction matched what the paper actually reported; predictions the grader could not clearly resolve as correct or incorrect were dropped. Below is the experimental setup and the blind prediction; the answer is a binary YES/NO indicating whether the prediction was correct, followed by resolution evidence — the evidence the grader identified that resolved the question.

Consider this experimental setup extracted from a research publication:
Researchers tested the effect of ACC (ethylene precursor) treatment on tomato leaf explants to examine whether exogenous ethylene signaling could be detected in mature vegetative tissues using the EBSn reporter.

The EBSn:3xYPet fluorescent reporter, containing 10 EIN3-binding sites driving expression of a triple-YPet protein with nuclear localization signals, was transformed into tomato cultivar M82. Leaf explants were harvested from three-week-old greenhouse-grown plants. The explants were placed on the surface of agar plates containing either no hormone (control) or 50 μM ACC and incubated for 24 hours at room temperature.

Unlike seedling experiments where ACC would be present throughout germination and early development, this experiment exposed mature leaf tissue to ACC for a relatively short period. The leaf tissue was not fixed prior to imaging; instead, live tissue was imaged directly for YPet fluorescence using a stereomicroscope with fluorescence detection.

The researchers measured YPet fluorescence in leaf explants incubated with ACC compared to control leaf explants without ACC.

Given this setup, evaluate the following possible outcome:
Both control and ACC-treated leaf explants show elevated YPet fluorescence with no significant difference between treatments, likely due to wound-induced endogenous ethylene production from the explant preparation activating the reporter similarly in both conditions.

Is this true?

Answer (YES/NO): NO